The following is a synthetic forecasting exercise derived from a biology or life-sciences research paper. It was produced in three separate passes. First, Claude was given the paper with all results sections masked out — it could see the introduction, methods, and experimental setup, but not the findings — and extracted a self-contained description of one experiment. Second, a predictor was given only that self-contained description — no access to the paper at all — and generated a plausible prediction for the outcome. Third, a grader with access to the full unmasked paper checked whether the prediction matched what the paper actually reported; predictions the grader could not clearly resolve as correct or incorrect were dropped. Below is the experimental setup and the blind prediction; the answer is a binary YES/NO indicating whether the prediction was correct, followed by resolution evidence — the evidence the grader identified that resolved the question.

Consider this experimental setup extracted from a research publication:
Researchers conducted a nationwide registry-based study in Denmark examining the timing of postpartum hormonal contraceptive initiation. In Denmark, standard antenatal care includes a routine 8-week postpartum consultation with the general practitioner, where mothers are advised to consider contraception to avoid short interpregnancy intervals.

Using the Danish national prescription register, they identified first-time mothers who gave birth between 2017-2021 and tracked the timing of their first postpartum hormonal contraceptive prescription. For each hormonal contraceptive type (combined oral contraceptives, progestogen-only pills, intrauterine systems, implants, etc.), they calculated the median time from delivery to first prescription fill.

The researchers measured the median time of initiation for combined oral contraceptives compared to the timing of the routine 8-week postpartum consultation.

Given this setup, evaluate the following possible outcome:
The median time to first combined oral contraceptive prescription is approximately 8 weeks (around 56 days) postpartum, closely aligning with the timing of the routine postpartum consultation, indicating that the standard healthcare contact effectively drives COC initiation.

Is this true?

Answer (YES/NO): NO